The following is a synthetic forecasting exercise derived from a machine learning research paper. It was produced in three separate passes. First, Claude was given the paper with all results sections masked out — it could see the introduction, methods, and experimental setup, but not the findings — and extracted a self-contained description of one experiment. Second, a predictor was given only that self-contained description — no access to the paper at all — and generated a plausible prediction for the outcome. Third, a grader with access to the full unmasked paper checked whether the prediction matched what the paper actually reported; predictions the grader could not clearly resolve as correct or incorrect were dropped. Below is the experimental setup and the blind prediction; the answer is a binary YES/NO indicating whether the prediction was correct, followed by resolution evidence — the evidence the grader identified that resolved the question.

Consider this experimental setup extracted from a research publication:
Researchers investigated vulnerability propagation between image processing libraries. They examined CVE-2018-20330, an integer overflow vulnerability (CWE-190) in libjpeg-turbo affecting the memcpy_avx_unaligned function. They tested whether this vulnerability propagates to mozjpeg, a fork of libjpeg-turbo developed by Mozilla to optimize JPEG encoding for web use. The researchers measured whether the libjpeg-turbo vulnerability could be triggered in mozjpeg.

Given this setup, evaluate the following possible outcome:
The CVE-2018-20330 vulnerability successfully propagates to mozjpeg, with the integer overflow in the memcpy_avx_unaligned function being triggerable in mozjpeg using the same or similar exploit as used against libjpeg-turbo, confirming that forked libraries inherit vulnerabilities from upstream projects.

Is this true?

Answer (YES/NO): NO